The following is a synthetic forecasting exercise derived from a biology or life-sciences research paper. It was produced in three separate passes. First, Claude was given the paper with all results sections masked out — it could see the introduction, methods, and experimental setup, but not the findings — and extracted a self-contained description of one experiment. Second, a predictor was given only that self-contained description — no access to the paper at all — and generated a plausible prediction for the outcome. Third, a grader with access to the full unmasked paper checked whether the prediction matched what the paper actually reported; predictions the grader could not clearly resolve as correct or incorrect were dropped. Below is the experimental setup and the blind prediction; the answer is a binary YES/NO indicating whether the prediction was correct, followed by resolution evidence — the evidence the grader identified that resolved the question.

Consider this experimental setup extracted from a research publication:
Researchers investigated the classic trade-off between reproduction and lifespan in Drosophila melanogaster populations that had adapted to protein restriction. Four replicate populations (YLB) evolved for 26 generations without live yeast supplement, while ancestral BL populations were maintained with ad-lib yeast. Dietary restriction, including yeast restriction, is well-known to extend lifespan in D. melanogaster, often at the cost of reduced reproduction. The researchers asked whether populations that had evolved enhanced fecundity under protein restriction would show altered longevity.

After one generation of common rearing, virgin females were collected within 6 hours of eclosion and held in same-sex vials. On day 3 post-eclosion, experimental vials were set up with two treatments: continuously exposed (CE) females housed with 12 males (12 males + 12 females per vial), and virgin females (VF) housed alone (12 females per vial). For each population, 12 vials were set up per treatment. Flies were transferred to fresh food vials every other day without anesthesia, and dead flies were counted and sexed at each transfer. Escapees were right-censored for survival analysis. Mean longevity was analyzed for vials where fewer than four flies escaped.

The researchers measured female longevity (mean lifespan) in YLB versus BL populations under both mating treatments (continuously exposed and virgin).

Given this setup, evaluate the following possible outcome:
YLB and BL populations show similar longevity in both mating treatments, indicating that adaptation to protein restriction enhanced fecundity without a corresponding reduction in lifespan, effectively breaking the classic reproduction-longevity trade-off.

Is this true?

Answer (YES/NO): YES